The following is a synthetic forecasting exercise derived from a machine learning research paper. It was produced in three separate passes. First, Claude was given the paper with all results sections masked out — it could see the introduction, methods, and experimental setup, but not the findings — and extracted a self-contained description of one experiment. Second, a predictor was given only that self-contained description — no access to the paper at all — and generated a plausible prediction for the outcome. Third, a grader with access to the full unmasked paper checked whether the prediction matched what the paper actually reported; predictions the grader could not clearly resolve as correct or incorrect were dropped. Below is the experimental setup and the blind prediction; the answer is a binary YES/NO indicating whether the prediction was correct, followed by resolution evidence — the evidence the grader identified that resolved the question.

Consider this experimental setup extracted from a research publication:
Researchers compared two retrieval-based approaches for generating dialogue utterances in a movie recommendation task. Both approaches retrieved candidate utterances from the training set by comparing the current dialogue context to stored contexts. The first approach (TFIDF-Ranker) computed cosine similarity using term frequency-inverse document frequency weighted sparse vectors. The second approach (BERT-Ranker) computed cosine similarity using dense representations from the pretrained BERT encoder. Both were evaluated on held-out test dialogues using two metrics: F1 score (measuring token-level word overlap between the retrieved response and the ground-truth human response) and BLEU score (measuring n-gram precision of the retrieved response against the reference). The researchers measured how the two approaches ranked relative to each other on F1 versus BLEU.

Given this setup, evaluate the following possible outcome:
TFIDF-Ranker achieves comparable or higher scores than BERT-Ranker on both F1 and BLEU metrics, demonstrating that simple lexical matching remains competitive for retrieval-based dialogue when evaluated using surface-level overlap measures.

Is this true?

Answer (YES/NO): NO